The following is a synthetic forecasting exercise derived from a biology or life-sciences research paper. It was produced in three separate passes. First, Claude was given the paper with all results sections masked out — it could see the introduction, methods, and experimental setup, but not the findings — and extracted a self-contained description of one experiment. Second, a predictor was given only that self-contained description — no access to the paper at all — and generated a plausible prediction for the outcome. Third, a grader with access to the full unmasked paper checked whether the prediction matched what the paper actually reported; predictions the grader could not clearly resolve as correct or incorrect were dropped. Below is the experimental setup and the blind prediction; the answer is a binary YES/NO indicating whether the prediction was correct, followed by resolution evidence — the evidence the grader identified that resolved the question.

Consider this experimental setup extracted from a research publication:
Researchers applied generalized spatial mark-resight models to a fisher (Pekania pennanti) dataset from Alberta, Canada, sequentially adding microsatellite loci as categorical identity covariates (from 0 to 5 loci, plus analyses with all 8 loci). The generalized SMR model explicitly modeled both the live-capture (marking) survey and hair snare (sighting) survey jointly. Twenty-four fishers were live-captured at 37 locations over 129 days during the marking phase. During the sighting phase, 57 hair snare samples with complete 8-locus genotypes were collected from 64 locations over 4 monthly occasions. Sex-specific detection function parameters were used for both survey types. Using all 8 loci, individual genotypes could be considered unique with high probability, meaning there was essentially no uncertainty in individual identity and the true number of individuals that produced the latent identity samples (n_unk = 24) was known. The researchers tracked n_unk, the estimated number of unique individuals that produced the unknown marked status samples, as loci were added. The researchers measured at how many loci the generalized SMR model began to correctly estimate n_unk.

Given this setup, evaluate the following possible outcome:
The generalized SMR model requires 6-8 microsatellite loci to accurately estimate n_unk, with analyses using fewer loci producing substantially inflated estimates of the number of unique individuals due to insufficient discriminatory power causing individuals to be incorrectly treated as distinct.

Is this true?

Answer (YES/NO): NO